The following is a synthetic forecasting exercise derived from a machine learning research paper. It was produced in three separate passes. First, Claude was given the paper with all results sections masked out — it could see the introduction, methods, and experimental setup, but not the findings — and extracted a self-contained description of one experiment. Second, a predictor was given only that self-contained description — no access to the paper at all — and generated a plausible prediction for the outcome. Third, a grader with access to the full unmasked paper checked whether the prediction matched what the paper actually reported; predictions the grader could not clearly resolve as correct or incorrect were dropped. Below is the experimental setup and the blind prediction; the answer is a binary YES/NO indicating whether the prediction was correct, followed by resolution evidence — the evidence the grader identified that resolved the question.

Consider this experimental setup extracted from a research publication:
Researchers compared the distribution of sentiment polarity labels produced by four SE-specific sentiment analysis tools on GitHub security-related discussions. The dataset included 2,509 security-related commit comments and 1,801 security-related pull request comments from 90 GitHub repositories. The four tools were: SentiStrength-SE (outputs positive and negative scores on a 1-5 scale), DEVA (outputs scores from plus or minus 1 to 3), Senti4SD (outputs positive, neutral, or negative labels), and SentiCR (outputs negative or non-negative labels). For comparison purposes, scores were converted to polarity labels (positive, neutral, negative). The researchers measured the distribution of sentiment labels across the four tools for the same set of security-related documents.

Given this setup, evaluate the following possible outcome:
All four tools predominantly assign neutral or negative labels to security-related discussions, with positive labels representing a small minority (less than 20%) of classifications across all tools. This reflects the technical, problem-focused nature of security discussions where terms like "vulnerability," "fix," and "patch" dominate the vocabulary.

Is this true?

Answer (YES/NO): NO